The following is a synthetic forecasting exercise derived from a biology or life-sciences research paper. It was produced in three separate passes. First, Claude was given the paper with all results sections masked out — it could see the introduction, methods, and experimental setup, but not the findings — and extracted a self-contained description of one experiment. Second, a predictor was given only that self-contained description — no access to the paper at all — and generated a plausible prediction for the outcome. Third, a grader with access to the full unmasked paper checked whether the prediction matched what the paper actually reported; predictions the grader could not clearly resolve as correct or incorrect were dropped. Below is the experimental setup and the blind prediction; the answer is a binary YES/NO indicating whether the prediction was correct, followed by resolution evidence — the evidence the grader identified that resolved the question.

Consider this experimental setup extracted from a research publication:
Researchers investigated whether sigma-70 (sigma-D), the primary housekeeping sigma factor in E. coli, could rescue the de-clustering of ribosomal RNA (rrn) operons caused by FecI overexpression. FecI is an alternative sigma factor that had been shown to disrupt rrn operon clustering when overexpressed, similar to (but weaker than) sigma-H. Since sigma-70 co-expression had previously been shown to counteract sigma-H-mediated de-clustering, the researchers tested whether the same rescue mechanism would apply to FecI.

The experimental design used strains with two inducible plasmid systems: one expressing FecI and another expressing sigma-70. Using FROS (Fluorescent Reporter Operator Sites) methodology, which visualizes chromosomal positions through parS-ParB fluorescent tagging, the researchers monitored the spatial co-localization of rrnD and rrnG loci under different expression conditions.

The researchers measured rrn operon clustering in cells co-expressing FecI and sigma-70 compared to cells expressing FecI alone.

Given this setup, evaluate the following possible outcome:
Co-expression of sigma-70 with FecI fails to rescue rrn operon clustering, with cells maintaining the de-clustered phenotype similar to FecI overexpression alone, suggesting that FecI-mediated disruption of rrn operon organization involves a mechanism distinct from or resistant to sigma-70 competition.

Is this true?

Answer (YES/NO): NO